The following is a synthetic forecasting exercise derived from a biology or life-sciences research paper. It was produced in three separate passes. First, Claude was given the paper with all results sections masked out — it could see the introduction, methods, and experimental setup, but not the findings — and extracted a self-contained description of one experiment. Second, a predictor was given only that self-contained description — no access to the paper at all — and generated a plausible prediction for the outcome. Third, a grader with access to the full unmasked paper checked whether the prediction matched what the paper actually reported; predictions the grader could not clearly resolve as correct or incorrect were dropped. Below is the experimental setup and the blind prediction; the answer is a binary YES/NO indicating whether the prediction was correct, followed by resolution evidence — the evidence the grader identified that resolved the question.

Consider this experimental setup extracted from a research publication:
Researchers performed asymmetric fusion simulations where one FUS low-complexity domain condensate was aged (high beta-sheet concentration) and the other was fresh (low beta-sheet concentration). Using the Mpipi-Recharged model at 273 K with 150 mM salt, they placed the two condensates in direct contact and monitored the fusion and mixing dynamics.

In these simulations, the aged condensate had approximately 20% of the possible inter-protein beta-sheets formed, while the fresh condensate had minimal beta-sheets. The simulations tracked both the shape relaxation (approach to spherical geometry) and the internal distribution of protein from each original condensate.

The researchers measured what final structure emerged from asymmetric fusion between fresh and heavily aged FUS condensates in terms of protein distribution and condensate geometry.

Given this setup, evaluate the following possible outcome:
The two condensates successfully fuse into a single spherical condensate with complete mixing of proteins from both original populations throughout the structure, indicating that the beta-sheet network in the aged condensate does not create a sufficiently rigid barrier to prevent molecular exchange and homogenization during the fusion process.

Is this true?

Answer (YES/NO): NO